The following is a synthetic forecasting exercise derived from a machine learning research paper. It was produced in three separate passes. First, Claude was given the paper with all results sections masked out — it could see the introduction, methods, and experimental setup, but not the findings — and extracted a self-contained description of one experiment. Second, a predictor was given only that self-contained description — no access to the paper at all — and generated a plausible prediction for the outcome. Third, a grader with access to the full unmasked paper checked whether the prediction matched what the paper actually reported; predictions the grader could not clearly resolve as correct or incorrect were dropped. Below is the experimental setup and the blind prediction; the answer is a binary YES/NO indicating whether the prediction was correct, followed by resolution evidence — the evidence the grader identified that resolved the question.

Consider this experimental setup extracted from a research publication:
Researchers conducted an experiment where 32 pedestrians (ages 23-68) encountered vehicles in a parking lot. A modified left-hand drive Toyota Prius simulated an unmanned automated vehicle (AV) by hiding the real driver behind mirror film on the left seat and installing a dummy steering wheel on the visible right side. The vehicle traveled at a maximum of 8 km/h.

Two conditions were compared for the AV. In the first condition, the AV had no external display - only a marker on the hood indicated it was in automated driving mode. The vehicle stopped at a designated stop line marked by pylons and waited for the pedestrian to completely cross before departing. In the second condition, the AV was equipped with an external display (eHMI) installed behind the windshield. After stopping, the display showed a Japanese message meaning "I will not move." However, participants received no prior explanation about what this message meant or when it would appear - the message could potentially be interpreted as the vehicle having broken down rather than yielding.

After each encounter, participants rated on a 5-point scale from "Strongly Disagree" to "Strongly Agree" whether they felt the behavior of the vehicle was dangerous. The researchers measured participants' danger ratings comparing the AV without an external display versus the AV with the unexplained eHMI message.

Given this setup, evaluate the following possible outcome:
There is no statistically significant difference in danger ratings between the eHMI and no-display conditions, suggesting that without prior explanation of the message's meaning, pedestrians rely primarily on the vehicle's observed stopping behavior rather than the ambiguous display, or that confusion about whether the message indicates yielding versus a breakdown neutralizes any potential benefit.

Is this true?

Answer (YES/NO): NO